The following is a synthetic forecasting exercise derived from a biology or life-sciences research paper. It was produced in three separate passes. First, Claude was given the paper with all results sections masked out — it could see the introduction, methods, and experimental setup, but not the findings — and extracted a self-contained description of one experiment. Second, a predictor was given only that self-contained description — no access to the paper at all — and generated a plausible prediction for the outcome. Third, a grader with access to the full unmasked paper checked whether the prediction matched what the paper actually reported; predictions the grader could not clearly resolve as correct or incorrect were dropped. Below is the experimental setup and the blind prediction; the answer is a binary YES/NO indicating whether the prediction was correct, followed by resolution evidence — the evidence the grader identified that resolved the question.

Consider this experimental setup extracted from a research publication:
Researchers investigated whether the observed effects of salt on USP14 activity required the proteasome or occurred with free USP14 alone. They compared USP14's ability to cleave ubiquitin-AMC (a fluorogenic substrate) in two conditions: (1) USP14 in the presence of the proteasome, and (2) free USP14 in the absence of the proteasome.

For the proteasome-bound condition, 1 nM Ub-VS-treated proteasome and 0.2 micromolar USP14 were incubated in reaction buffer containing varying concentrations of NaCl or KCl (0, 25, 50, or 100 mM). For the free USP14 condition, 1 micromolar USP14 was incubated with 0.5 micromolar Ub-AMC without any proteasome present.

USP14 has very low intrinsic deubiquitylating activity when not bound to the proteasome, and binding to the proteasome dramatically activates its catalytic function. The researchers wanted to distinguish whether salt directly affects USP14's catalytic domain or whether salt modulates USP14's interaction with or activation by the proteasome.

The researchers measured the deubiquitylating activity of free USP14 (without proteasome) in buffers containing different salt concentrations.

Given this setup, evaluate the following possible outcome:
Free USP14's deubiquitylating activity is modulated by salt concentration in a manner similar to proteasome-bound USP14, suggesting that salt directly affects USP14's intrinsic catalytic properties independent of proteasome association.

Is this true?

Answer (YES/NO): NO